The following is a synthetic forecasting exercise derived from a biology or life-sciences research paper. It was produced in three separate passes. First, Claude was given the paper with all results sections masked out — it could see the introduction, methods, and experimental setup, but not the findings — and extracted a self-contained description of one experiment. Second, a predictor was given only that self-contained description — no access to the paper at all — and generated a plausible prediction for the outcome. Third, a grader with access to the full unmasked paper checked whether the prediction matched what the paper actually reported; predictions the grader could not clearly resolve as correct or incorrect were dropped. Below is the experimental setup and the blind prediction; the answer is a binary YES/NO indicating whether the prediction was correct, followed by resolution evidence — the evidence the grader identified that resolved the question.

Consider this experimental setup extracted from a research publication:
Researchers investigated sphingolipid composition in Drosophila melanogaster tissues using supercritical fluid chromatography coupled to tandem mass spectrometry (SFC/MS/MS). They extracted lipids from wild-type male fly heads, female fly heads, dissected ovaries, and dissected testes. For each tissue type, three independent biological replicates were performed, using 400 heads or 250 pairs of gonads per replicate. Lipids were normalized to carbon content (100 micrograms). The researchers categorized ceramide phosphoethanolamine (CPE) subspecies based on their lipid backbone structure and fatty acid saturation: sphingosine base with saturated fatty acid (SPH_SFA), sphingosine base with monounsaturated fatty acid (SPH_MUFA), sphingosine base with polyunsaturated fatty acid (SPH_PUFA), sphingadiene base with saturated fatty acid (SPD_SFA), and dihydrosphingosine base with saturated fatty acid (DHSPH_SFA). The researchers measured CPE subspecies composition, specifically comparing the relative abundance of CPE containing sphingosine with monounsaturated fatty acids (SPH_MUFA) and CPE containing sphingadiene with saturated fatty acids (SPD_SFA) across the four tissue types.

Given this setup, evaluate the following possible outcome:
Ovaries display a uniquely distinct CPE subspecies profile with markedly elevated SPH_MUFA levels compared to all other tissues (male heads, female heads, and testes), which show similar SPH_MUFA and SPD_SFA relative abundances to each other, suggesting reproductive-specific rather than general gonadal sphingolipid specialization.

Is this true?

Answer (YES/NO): NO